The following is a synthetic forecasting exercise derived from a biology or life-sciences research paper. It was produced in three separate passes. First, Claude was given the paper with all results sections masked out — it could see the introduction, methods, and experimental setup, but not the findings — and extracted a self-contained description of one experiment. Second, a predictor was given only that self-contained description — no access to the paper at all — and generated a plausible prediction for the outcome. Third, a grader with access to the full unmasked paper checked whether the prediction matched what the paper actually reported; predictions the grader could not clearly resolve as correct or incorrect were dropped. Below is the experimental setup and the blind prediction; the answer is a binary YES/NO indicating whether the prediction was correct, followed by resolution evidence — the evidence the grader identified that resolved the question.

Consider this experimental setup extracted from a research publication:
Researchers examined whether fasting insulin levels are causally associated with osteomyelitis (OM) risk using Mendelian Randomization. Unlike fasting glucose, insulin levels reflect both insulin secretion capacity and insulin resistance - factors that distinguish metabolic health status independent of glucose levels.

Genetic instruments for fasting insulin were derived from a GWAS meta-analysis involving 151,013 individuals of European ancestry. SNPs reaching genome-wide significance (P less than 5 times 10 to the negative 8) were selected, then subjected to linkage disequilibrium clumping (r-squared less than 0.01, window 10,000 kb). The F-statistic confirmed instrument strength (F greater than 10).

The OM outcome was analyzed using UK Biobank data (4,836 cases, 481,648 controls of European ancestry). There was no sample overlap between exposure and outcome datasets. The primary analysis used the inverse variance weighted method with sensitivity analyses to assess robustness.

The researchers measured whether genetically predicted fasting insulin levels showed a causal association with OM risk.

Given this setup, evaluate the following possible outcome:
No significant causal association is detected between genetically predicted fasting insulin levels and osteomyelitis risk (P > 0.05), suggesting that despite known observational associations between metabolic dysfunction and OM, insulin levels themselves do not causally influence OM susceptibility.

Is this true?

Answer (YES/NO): YES